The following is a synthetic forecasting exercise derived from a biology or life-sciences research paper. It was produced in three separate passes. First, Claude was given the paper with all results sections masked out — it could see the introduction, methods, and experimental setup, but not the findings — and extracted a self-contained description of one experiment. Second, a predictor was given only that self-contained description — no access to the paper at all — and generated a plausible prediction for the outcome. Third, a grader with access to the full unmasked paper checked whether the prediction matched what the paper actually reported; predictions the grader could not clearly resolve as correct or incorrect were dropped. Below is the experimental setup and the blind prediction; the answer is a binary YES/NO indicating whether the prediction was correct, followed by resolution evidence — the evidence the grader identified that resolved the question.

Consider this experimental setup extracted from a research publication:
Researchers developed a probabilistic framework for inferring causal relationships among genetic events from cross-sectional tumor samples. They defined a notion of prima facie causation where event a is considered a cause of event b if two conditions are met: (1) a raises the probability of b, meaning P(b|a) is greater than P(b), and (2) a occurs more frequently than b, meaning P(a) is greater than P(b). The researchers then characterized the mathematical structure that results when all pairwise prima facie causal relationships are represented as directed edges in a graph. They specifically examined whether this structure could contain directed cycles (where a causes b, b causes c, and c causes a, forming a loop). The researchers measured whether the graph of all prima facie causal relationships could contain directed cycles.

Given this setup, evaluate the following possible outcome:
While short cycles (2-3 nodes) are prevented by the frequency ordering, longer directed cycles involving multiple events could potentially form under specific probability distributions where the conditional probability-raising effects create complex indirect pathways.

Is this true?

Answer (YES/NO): NO